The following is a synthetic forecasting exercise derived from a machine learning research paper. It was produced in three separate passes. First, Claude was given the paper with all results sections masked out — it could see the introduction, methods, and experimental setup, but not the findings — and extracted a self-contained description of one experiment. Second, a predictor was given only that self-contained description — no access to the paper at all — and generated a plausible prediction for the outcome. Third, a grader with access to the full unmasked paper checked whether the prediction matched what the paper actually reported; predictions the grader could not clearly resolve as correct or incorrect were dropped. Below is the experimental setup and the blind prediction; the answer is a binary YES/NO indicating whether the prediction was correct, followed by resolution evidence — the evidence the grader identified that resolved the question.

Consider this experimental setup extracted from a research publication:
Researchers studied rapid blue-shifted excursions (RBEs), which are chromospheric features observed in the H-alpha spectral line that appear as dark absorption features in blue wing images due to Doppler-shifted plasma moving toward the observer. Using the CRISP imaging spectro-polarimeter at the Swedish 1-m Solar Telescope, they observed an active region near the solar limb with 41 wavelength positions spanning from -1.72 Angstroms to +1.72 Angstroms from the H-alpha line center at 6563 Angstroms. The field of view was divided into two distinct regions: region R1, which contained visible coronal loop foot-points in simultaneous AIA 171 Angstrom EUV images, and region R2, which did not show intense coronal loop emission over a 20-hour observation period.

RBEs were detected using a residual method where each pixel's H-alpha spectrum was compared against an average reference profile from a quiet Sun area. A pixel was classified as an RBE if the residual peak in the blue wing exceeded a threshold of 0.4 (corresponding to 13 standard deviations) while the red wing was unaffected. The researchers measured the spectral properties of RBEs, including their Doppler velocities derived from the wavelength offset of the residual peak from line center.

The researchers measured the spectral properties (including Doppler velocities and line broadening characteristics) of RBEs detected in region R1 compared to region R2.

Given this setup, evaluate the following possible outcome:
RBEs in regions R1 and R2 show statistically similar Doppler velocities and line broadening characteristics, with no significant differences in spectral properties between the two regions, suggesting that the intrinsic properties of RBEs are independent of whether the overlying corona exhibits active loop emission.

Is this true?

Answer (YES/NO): YES